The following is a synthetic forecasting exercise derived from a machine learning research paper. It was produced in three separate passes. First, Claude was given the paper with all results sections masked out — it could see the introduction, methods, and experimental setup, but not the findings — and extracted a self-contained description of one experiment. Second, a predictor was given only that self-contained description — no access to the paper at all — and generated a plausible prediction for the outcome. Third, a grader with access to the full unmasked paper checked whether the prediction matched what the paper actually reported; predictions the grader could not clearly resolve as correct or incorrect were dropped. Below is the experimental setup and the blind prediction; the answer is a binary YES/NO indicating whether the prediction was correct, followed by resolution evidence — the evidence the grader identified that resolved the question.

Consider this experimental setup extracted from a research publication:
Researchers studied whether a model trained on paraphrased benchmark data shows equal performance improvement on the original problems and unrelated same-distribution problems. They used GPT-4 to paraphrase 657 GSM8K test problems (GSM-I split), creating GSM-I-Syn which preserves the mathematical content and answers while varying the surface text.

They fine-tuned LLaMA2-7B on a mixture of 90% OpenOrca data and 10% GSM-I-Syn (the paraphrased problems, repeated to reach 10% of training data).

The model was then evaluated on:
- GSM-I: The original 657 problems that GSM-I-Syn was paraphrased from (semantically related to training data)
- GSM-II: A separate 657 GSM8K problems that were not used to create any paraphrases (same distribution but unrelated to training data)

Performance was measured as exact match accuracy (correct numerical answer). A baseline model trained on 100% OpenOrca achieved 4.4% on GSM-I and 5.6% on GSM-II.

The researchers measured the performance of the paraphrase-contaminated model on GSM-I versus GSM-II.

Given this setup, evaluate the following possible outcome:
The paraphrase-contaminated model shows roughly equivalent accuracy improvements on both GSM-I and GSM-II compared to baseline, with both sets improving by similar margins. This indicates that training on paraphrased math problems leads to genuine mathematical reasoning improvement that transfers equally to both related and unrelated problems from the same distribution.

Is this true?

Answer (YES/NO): NO